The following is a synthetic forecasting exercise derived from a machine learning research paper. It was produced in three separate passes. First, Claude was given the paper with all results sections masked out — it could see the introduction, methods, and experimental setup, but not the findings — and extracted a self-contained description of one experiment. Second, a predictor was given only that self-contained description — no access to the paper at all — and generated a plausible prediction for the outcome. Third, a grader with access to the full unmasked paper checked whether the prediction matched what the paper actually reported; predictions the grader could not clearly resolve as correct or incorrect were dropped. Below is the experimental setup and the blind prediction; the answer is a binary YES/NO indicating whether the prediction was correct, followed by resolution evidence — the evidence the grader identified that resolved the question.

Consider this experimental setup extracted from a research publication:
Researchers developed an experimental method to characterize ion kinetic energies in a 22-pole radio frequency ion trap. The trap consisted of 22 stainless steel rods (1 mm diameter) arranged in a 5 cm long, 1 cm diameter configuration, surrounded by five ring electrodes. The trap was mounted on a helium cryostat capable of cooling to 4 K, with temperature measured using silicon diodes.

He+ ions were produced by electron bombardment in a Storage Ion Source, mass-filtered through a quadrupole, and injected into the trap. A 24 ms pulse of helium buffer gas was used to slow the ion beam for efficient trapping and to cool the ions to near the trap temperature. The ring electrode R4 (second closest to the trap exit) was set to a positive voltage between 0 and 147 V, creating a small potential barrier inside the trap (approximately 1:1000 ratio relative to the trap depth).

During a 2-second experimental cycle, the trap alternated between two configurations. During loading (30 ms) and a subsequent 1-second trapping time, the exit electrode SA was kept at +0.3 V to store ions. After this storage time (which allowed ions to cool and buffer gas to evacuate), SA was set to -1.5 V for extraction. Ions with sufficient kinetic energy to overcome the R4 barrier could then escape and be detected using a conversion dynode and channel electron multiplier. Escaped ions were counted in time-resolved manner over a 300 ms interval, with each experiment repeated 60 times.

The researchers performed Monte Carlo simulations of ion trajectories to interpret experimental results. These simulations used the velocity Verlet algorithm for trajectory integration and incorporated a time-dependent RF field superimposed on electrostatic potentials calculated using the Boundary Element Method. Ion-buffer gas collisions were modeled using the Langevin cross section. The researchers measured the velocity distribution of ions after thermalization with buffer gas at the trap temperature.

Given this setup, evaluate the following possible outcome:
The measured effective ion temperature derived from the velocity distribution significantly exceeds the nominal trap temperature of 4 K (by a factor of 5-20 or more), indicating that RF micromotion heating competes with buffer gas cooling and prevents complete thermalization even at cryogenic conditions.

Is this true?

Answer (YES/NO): NO